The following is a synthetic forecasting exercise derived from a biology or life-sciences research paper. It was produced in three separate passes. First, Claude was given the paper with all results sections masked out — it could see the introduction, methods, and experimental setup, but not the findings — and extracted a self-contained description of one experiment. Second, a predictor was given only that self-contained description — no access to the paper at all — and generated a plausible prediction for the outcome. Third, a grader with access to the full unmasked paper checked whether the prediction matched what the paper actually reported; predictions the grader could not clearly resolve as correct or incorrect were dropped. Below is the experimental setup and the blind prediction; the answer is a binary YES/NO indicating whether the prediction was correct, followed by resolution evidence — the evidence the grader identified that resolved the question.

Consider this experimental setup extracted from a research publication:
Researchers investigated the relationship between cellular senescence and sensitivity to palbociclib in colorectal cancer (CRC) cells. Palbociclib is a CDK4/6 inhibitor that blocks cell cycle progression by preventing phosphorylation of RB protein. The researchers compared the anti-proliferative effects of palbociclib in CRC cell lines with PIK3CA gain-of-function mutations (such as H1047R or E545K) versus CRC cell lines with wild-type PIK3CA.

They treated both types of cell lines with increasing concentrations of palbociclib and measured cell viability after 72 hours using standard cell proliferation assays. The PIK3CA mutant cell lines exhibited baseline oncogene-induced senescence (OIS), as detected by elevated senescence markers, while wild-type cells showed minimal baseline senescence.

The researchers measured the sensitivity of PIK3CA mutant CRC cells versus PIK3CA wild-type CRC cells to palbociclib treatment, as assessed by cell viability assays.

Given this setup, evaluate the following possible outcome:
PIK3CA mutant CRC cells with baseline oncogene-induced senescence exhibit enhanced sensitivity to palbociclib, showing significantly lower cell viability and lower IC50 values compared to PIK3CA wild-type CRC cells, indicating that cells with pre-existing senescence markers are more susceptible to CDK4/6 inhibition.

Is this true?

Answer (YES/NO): NO